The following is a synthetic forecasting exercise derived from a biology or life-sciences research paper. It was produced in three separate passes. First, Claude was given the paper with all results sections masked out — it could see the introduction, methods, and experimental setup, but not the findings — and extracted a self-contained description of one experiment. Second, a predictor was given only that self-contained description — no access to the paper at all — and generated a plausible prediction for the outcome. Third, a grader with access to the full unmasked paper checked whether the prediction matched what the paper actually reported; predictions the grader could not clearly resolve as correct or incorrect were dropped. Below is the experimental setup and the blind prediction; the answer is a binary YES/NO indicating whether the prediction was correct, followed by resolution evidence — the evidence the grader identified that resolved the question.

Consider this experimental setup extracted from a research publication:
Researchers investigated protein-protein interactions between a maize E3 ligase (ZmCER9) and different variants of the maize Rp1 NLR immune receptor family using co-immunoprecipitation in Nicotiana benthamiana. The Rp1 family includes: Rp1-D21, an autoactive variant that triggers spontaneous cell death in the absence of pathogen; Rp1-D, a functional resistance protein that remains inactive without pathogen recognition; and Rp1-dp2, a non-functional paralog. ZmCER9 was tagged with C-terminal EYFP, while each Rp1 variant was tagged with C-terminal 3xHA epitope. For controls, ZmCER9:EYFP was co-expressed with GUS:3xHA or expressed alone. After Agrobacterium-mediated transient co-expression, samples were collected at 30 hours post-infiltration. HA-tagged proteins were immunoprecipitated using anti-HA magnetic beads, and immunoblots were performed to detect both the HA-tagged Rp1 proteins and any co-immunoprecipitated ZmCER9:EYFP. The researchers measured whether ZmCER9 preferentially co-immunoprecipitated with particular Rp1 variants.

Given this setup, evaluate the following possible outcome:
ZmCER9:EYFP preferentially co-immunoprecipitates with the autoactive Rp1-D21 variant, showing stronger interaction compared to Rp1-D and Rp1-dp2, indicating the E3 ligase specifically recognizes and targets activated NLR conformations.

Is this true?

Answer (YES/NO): YES